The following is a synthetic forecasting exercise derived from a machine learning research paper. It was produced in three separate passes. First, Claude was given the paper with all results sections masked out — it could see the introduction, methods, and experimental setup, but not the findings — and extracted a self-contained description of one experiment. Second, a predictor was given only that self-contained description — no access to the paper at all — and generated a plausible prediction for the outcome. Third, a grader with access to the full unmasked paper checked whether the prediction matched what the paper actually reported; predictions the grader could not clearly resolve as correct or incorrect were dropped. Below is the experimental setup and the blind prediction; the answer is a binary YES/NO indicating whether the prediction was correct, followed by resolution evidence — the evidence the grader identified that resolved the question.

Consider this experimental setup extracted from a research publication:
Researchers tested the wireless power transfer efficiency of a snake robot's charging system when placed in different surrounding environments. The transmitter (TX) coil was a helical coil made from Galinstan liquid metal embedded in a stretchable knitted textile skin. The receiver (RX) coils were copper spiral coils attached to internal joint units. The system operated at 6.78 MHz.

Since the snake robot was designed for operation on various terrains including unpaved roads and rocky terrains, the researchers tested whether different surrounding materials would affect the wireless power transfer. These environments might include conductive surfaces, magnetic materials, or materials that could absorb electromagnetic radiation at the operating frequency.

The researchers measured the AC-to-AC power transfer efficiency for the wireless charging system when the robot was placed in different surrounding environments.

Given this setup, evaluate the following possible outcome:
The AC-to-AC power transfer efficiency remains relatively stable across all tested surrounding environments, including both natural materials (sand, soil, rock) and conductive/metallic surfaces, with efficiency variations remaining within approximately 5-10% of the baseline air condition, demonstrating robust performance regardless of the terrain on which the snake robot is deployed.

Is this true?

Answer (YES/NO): NO